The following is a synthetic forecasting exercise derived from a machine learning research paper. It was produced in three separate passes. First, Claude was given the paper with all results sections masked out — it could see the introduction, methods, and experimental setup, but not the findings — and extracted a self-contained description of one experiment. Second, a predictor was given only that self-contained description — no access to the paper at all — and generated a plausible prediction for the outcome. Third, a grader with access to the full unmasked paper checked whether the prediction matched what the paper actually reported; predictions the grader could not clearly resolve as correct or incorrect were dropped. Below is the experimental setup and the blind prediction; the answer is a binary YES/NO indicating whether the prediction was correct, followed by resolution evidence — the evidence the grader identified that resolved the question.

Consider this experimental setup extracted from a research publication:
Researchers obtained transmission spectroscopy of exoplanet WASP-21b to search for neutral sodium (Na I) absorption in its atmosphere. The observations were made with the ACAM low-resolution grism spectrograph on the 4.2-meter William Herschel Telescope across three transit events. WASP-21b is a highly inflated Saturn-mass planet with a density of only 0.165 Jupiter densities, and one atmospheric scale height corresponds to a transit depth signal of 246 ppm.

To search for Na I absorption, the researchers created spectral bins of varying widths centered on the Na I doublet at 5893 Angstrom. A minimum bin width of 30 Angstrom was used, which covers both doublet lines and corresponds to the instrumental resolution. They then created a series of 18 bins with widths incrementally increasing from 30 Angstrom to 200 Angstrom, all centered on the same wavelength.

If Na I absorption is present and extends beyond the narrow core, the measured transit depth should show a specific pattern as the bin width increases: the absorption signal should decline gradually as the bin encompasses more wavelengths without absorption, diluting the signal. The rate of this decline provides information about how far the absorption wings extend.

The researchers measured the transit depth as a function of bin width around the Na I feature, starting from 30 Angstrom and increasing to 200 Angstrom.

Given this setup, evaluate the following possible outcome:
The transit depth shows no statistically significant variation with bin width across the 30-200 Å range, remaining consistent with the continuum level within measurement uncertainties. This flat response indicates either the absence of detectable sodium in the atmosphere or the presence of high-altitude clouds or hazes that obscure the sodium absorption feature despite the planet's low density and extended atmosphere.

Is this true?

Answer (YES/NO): NO